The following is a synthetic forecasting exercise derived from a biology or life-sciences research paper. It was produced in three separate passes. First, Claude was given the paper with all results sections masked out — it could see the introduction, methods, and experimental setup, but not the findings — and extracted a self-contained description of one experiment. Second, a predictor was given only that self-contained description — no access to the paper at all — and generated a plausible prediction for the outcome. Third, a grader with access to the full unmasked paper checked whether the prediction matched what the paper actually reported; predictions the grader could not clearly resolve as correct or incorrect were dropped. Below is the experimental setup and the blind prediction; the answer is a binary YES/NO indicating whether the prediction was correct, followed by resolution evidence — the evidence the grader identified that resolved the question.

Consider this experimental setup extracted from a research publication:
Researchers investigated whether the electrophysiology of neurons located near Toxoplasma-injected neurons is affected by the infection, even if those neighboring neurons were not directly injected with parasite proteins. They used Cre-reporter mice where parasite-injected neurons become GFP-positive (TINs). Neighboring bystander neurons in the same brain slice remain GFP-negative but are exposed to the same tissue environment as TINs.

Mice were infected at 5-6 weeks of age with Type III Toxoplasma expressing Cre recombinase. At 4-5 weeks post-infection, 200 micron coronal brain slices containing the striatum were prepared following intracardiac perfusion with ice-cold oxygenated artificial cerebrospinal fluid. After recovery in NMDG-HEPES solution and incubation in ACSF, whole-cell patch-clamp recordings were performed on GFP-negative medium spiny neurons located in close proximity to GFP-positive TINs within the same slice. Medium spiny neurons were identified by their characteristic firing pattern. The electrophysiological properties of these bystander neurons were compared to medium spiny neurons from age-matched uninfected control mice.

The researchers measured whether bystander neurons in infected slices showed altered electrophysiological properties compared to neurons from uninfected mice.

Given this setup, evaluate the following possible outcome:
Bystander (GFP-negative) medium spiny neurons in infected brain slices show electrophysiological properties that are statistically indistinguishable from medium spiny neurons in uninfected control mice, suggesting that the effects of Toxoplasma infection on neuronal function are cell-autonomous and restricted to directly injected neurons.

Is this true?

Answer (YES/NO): NO